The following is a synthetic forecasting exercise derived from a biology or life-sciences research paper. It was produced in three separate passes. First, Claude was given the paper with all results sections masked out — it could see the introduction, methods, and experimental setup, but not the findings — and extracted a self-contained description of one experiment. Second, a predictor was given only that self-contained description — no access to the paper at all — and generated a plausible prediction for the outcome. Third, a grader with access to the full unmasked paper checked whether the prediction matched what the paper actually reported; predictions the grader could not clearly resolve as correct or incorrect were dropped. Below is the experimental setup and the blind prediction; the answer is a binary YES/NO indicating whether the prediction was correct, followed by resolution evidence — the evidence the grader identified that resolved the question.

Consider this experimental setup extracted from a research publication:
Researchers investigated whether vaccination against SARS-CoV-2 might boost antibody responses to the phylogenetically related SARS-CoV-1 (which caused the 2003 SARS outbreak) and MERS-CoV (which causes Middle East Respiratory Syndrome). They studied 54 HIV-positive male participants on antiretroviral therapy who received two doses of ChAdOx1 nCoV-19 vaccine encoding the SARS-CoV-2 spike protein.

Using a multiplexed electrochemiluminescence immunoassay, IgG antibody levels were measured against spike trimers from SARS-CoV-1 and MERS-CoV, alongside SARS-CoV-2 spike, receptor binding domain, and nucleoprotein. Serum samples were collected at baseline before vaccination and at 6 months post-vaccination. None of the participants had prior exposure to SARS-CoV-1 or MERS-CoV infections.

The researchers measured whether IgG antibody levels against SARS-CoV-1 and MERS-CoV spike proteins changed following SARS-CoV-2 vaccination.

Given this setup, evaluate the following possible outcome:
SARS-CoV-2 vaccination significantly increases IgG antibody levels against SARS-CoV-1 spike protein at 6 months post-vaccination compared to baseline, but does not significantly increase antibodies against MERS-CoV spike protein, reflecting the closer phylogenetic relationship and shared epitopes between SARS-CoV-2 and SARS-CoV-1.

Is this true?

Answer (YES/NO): NO